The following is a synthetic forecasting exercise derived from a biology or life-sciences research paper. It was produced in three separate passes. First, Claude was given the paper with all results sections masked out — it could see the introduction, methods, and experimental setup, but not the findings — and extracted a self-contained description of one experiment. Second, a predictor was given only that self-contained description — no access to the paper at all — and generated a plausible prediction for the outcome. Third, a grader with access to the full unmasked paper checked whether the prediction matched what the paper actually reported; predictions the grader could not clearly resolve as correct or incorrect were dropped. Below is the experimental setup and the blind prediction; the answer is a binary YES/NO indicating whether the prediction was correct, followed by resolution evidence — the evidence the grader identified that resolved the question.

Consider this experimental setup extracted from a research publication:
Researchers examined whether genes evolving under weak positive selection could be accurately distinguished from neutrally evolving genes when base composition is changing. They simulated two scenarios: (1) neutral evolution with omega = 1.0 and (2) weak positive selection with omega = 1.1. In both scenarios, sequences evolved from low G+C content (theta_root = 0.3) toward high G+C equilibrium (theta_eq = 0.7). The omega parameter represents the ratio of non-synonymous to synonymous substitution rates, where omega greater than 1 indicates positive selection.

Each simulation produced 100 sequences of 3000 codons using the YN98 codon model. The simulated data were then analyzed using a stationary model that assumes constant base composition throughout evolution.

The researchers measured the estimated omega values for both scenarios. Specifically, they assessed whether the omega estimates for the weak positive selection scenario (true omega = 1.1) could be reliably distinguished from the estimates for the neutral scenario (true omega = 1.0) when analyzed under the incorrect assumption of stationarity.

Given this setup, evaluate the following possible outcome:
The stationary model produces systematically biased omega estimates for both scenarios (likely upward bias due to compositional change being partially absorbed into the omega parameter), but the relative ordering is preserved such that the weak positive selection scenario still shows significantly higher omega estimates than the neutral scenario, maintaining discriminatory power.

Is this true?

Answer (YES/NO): NO